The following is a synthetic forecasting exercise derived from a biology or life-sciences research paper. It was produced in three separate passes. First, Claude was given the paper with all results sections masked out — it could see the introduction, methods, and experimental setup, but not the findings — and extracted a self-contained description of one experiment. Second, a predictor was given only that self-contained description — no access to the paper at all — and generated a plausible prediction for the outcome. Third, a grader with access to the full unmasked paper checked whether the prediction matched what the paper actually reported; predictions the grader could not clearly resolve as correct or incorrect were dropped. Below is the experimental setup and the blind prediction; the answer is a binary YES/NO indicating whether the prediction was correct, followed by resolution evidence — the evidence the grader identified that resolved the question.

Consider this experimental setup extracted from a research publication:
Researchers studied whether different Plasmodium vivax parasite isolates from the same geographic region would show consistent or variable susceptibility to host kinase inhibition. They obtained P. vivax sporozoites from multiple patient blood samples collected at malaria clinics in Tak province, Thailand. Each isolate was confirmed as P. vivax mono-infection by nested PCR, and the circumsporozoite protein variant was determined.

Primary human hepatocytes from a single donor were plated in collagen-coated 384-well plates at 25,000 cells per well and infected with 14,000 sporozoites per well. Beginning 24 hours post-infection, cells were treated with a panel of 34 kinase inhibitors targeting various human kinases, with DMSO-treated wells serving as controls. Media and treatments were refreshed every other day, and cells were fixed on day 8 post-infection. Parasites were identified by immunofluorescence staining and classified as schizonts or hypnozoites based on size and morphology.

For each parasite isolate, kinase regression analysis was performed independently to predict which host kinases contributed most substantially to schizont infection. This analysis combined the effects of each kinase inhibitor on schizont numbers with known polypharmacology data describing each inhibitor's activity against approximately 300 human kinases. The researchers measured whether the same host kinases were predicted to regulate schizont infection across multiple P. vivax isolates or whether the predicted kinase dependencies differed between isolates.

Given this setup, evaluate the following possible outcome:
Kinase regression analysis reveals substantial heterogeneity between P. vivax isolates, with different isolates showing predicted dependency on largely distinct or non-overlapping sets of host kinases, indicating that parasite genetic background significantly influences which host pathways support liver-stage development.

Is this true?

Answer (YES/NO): YES